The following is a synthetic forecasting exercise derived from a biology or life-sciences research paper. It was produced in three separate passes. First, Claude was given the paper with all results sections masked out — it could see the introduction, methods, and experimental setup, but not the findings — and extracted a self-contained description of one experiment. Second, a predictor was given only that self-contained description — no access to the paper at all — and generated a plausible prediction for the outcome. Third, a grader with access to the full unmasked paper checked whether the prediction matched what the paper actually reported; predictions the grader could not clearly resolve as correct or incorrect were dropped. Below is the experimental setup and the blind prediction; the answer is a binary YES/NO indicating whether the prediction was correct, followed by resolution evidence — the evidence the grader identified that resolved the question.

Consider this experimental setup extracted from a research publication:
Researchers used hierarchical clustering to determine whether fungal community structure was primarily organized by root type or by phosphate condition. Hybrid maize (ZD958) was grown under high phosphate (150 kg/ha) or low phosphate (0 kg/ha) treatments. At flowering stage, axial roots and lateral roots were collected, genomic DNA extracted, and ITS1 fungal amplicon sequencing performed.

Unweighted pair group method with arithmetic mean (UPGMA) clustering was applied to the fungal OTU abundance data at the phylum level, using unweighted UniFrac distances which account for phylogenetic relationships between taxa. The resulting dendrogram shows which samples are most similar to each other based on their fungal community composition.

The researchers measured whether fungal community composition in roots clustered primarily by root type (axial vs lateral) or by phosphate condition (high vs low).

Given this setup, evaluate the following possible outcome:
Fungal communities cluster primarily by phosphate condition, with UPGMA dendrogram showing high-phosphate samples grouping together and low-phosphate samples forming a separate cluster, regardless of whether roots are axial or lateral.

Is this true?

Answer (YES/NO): NO